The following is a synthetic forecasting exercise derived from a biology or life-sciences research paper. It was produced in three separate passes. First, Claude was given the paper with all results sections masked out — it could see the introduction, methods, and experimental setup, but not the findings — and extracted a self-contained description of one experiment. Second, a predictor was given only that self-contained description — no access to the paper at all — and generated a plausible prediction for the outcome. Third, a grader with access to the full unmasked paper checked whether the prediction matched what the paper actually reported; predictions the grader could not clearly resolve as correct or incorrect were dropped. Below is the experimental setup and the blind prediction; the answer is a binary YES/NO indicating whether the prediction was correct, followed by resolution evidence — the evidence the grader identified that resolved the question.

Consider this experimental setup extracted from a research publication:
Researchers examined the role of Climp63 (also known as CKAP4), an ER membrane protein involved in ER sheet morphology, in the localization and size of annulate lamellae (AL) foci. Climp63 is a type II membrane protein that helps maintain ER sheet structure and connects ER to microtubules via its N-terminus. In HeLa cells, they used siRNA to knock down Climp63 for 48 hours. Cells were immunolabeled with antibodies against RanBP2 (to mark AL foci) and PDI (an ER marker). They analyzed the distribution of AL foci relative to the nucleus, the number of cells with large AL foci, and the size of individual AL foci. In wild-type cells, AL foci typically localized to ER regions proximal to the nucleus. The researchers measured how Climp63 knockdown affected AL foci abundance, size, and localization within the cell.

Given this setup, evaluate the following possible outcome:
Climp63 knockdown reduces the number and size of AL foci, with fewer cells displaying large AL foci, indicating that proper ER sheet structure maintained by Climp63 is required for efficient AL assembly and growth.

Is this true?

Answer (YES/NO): NO